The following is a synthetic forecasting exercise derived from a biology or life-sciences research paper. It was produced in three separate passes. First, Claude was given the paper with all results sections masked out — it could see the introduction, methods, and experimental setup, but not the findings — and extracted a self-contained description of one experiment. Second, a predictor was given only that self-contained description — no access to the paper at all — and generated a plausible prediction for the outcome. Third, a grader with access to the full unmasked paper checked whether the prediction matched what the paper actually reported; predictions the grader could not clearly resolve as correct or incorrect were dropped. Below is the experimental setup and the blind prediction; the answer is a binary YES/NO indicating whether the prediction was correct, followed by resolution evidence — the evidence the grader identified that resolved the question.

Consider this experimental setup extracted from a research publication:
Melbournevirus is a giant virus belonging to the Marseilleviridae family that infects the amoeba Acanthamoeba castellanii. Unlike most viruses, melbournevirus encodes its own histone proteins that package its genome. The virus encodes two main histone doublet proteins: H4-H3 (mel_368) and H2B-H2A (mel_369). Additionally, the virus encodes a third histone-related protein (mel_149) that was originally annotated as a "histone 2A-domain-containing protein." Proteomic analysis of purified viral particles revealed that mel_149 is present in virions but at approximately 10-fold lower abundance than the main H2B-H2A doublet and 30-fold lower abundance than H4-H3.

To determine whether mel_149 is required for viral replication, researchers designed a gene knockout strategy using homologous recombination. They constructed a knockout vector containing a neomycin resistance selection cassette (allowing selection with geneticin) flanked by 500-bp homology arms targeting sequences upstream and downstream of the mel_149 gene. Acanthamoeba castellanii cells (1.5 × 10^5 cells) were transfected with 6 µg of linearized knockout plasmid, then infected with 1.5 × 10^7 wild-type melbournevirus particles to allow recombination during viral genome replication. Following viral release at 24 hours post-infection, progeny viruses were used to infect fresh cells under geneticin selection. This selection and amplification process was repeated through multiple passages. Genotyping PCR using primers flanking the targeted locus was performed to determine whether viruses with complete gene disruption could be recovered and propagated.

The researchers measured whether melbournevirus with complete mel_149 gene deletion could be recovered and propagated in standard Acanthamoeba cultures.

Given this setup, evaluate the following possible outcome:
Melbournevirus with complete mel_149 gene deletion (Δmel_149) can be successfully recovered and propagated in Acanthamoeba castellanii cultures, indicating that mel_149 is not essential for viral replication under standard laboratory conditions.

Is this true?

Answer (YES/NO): NO